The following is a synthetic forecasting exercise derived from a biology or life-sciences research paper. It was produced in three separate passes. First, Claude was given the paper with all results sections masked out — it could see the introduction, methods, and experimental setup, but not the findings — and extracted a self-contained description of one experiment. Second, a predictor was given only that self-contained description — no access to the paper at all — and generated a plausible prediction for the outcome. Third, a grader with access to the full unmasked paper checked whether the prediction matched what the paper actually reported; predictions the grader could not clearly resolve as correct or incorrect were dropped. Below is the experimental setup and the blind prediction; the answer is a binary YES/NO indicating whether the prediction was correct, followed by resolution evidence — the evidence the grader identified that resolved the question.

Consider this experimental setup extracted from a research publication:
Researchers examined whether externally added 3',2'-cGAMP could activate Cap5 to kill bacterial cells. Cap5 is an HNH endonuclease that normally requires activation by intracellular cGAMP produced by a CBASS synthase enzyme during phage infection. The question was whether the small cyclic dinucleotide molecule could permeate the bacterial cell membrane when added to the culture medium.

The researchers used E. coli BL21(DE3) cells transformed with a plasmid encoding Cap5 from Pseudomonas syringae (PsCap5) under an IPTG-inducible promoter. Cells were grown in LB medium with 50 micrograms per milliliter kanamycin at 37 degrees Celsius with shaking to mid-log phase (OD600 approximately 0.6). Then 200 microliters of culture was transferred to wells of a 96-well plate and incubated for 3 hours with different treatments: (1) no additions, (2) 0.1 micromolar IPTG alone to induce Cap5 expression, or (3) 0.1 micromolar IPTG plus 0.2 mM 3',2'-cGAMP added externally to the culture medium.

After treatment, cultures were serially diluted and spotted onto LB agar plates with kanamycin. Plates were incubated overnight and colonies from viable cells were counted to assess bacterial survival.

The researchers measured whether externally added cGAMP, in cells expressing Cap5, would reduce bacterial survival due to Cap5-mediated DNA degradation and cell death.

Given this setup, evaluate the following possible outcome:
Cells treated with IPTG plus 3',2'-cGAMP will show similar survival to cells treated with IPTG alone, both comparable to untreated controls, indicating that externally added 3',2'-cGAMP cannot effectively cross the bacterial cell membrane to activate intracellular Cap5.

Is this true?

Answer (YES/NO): NO